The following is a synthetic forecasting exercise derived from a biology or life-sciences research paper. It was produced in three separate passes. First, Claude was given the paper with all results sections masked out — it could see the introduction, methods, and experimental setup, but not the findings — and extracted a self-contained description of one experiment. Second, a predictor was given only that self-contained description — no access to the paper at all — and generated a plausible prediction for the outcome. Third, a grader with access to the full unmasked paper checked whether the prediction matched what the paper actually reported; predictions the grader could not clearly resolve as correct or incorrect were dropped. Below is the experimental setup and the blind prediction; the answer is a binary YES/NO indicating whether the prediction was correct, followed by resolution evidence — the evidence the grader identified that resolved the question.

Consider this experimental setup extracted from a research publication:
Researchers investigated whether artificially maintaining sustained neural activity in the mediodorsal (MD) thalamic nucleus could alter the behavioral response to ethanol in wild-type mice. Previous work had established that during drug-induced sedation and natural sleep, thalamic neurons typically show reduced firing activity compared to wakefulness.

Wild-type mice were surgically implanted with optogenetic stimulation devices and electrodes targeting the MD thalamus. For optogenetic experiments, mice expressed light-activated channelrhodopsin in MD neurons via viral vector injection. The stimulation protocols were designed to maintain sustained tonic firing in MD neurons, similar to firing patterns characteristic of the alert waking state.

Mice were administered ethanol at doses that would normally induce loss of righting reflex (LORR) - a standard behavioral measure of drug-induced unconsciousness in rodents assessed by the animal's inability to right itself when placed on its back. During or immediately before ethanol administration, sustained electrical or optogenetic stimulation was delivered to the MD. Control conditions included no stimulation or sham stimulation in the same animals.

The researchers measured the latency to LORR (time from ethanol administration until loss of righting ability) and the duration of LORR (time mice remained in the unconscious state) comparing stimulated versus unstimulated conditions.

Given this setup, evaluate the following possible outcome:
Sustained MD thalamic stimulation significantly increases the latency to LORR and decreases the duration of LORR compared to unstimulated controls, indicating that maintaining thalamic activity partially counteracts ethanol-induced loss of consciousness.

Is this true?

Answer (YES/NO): YES